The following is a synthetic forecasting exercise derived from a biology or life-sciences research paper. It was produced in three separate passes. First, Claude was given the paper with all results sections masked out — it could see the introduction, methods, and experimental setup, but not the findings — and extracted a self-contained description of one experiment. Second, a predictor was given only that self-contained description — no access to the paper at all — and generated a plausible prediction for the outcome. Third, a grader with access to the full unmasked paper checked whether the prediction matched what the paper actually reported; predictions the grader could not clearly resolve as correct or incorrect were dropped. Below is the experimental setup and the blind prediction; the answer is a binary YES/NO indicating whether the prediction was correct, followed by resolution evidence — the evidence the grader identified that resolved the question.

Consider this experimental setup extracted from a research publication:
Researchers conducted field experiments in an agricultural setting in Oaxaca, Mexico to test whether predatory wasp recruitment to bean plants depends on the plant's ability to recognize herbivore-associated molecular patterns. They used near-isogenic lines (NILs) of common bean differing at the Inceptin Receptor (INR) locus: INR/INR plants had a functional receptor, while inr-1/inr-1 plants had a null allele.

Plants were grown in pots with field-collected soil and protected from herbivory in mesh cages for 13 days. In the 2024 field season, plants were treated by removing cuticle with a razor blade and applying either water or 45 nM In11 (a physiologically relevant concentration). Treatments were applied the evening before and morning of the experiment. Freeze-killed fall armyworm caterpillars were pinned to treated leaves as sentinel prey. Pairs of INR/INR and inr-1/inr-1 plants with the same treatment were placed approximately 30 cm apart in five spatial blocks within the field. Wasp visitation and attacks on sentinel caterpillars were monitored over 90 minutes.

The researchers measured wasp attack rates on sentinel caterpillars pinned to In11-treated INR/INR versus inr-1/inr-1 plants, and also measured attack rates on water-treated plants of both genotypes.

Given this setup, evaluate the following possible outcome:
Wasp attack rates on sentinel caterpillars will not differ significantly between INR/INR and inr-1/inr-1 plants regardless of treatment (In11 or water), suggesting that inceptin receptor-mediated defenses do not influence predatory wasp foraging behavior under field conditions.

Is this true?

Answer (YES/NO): NO